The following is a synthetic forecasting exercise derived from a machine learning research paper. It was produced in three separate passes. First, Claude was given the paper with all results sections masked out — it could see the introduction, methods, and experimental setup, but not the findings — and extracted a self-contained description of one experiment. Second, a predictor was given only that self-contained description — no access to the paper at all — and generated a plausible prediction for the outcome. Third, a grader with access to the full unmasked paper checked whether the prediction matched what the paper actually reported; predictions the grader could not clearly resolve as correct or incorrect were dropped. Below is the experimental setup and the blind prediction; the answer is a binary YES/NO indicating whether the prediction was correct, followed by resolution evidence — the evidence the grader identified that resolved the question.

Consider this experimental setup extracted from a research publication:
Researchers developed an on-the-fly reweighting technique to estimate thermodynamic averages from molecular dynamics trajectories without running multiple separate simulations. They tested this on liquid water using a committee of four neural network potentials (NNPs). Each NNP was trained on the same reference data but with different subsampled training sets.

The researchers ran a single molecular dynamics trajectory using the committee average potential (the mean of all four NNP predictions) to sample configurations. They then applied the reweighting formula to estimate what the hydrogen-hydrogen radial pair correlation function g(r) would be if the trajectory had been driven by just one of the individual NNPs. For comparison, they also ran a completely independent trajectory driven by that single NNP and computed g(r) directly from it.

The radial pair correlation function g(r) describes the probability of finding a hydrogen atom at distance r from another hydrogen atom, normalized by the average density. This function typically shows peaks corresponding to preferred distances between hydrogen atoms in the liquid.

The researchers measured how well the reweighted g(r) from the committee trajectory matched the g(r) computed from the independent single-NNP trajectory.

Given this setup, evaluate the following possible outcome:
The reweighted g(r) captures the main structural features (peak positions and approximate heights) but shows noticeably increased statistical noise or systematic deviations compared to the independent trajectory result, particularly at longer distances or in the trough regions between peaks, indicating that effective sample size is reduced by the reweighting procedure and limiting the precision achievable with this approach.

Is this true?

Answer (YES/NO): NO